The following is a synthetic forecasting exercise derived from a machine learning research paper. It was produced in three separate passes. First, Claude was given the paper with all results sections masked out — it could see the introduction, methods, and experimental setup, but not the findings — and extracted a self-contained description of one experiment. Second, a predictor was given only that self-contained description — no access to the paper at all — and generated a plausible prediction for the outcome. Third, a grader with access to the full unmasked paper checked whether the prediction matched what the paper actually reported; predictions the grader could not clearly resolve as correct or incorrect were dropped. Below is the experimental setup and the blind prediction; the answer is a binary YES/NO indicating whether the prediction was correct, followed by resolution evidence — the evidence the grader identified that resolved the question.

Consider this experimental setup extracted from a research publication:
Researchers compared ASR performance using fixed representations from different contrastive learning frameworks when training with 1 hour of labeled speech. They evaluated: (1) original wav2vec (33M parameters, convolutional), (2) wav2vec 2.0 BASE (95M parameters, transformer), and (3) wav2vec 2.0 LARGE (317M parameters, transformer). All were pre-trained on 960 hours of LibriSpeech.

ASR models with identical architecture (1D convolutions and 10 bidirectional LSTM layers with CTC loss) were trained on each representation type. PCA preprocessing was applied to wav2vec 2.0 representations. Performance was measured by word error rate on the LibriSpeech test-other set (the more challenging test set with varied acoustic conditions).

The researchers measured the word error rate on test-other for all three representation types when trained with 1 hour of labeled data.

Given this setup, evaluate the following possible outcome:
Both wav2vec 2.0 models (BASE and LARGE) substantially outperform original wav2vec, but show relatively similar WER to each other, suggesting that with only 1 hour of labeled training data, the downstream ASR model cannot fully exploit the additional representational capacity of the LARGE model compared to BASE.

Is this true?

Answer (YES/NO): NO